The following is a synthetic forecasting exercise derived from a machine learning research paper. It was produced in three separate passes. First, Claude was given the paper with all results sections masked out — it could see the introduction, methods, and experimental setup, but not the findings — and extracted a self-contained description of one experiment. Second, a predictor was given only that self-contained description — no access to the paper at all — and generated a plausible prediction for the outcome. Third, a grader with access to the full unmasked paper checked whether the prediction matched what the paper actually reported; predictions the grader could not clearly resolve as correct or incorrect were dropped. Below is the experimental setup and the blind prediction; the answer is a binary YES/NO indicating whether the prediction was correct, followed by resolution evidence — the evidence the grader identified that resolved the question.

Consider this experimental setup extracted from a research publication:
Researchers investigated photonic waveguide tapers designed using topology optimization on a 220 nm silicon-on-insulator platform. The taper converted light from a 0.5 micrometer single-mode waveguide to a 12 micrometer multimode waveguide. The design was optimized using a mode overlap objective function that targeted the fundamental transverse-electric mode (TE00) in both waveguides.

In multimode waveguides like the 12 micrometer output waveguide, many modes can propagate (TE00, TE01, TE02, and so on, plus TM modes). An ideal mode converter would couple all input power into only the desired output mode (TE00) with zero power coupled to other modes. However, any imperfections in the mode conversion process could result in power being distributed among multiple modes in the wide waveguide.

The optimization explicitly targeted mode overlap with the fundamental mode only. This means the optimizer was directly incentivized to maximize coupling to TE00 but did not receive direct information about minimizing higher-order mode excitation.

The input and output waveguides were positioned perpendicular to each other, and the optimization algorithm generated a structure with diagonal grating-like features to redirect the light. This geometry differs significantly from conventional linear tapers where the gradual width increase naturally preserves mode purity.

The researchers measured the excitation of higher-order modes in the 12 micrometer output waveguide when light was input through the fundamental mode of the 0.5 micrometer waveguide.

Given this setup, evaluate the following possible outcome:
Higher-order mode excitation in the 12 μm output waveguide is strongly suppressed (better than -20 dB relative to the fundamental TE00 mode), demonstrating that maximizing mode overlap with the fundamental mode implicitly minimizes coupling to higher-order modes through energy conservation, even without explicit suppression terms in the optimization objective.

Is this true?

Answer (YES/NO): NO